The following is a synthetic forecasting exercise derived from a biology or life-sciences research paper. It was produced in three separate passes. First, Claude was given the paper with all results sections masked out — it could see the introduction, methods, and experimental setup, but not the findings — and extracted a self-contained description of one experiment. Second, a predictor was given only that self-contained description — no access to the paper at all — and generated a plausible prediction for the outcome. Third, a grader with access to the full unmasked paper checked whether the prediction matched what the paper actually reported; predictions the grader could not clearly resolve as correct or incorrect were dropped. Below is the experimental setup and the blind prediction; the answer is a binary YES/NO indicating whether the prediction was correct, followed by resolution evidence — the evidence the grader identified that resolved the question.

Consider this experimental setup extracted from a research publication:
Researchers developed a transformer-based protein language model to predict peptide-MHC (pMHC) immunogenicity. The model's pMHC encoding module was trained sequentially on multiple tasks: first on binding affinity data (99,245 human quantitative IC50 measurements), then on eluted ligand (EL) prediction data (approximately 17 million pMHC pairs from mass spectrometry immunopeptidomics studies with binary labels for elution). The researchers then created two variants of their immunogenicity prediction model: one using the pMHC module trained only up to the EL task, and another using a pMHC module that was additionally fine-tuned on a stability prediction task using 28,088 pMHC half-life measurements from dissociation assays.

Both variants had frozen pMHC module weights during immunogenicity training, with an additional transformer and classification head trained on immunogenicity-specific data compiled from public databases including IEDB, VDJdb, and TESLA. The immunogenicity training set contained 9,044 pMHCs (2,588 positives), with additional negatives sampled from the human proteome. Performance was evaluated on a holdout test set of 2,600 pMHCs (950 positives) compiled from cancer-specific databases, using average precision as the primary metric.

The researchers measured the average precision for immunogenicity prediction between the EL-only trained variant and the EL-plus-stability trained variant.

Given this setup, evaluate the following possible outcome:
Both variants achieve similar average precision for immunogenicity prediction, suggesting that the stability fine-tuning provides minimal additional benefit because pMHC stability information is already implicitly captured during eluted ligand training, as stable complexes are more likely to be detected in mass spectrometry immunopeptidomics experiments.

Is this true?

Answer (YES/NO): NO